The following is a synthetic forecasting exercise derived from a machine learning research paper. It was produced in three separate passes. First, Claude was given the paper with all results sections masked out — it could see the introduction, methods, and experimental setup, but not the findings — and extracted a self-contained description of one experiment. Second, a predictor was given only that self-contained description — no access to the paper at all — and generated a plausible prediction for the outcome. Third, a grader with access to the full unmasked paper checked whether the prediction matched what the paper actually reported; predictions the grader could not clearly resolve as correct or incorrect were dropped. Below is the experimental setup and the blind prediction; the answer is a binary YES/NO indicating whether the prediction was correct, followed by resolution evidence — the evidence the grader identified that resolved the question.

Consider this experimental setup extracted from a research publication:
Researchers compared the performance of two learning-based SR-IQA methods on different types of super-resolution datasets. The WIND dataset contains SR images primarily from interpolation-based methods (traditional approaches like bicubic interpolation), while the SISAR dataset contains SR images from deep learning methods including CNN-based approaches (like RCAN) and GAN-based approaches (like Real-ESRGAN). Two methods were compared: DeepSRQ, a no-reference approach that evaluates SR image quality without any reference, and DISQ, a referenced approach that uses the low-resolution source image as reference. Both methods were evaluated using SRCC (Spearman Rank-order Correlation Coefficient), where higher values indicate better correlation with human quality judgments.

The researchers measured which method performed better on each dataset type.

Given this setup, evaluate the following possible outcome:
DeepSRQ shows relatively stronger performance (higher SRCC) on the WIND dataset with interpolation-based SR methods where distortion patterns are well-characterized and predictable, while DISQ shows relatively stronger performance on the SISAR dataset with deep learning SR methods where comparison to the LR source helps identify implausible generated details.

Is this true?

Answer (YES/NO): YES